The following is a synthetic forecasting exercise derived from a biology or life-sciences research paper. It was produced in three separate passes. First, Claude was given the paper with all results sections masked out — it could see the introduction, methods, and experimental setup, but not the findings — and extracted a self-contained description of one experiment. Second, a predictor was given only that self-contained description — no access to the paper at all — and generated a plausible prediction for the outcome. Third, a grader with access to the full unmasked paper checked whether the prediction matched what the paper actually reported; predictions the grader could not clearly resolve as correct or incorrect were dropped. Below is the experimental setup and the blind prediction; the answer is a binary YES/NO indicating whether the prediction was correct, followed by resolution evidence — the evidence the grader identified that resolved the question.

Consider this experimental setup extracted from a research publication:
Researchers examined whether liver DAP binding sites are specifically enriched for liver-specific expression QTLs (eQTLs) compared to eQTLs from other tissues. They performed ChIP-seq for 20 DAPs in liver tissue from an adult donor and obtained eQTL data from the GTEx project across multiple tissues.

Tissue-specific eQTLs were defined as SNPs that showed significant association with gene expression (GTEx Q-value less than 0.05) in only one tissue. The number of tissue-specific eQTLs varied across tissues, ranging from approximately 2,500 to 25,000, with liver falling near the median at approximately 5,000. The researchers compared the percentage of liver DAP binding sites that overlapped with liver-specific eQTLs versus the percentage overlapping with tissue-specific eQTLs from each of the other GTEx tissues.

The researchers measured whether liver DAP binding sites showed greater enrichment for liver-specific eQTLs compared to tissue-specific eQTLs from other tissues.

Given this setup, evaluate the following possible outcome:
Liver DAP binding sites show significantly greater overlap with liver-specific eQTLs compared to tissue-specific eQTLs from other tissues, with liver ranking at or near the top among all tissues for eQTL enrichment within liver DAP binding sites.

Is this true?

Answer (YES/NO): YES